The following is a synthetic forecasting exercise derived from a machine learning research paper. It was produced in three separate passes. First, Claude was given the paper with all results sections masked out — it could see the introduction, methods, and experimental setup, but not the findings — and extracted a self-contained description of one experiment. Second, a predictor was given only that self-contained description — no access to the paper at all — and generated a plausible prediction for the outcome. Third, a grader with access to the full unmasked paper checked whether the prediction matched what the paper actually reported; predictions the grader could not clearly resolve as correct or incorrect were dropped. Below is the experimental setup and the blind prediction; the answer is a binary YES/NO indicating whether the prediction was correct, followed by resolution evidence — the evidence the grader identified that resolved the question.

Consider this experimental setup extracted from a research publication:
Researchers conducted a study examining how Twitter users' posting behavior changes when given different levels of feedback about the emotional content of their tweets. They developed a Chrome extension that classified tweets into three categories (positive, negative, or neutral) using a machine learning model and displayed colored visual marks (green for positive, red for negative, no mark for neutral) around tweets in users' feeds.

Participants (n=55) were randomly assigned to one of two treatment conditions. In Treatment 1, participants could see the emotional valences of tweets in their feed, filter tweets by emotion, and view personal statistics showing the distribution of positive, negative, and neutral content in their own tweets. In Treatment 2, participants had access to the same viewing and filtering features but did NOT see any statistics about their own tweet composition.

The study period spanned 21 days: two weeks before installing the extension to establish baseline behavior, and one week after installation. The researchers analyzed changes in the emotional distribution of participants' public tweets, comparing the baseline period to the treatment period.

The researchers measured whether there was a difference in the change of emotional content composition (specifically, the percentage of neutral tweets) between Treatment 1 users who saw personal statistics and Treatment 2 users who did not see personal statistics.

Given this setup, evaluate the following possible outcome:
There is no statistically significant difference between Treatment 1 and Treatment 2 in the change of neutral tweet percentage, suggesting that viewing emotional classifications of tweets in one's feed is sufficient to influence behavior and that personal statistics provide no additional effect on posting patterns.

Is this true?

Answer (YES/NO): NO